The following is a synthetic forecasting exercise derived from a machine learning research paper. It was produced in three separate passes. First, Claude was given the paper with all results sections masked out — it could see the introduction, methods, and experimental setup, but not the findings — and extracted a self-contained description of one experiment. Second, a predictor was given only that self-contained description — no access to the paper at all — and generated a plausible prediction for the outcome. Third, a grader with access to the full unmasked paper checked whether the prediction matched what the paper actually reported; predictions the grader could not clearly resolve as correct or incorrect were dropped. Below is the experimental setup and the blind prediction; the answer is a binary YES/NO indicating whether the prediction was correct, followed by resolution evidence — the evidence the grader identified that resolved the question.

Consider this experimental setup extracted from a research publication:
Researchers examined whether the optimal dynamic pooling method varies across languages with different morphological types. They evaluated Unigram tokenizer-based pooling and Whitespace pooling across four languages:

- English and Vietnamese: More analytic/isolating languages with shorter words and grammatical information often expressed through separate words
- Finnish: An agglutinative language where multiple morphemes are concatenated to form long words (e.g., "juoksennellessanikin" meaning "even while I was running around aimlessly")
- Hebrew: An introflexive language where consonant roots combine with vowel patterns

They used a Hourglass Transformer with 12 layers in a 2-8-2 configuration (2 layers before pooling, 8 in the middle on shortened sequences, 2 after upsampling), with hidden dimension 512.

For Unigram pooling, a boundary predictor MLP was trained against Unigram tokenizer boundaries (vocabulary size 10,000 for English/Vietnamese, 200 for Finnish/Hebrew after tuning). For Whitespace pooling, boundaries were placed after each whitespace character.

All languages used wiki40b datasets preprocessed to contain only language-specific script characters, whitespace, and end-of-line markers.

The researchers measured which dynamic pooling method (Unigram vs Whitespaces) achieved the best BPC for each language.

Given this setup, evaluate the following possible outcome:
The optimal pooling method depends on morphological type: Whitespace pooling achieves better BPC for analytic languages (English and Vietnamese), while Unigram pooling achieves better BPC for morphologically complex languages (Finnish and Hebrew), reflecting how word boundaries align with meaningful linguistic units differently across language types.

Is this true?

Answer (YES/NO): YES